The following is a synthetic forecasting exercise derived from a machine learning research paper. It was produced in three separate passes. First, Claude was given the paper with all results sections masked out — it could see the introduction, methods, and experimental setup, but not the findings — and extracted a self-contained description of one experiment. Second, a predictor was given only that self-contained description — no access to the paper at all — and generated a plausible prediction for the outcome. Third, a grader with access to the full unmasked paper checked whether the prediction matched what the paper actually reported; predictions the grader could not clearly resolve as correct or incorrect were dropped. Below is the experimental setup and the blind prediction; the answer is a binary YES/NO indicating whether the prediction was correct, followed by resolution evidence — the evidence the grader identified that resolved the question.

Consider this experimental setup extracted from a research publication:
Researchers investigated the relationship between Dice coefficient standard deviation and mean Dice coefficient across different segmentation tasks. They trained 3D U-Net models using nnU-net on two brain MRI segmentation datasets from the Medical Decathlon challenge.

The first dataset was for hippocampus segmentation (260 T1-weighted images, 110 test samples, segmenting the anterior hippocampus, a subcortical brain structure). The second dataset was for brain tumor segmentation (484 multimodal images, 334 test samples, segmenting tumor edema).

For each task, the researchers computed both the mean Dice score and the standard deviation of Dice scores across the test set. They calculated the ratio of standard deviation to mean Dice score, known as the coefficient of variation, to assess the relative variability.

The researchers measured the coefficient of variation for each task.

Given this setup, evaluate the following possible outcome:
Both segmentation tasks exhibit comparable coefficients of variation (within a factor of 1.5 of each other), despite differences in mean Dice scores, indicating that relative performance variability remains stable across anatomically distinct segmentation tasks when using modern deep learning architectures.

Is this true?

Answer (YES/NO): NO